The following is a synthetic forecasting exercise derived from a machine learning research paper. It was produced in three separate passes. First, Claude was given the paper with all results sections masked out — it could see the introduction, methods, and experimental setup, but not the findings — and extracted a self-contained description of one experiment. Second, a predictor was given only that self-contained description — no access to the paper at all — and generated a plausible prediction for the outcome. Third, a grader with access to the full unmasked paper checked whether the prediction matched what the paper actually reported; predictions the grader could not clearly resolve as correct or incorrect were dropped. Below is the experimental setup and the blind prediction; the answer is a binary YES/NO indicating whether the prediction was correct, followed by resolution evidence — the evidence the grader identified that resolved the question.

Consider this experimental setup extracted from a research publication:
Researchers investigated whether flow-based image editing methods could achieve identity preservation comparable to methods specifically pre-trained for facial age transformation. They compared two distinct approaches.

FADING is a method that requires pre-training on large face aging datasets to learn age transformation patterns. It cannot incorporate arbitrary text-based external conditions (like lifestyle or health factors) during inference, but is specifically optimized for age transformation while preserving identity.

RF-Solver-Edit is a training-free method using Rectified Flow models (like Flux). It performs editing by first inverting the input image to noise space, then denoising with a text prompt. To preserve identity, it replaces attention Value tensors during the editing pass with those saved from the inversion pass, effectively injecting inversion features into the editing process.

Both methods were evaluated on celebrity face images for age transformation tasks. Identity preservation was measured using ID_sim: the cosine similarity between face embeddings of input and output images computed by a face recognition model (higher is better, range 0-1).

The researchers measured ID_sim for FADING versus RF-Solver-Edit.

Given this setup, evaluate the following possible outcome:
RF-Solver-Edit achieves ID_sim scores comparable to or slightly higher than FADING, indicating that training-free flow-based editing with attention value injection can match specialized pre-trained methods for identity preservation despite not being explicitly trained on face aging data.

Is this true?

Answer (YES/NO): YES